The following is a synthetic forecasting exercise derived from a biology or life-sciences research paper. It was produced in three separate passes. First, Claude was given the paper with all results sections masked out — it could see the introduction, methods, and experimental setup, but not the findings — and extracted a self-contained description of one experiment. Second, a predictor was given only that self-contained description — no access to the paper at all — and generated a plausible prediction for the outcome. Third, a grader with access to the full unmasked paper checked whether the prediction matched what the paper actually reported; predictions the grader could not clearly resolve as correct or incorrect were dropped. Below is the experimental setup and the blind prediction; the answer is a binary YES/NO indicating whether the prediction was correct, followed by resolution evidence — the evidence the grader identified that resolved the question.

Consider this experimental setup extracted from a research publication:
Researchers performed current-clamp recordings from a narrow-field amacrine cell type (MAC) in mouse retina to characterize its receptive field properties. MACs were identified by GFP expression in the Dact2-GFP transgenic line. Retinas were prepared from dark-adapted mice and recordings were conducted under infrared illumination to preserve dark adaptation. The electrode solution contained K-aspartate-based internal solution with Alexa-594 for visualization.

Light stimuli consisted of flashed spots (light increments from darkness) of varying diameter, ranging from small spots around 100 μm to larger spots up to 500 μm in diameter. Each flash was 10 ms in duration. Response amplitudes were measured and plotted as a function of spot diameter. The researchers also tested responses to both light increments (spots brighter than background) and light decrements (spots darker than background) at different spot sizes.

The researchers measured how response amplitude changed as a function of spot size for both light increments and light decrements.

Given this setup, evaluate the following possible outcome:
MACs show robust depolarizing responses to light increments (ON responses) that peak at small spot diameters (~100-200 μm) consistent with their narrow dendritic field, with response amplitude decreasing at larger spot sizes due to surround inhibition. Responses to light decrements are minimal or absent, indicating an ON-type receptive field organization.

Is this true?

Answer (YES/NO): YES